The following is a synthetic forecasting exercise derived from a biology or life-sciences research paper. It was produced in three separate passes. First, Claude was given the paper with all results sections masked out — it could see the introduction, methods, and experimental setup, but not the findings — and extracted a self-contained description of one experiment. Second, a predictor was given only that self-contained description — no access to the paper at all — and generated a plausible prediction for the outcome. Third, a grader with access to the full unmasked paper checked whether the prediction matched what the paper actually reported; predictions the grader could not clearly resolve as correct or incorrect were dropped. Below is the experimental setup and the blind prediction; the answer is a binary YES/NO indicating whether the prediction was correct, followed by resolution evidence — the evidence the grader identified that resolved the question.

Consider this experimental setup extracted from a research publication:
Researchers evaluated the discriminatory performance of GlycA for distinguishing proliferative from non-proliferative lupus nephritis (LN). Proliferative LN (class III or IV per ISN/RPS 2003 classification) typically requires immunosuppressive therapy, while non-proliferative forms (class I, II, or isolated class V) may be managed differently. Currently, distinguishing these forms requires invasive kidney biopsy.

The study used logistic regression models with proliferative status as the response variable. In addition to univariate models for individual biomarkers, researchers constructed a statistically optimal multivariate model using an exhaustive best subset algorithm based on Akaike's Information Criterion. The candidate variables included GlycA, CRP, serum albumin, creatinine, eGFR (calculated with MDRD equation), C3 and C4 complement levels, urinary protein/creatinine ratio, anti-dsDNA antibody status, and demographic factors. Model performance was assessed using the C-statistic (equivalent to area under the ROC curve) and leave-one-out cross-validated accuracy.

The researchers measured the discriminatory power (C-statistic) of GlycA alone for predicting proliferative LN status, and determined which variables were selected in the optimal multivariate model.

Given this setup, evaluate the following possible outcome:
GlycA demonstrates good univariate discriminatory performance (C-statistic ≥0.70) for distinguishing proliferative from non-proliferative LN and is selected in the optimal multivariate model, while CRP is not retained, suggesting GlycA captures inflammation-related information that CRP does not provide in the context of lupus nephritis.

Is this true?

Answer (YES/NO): YES